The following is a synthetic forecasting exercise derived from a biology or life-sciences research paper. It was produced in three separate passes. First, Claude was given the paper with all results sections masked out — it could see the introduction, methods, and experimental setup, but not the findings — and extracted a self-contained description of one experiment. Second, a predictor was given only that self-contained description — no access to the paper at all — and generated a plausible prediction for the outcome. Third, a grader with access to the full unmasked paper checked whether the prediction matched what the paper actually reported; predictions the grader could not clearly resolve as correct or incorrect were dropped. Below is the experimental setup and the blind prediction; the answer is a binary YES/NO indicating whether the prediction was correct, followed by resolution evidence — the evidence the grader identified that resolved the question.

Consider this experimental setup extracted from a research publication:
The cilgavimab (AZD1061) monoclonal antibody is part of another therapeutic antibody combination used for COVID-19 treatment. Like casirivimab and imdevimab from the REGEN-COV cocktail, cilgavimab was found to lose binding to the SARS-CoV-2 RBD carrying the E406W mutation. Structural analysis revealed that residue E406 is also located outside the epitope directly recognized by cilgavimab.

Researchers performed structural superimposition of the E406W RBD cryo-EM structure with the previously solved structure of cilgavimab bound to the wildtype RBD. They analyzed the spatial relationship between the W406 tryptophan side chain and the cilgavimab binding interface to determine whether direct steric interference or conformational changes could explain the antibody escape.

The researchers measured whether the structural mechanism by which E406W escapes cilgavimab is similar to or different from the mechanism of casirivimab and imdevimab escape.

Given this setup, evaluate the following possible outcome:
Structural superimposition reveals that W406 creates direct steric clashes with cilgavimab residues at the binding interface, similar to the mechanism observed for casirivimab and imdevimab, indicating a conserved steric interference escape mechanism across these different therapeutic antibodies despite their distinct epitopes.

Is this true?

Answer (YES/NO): NO